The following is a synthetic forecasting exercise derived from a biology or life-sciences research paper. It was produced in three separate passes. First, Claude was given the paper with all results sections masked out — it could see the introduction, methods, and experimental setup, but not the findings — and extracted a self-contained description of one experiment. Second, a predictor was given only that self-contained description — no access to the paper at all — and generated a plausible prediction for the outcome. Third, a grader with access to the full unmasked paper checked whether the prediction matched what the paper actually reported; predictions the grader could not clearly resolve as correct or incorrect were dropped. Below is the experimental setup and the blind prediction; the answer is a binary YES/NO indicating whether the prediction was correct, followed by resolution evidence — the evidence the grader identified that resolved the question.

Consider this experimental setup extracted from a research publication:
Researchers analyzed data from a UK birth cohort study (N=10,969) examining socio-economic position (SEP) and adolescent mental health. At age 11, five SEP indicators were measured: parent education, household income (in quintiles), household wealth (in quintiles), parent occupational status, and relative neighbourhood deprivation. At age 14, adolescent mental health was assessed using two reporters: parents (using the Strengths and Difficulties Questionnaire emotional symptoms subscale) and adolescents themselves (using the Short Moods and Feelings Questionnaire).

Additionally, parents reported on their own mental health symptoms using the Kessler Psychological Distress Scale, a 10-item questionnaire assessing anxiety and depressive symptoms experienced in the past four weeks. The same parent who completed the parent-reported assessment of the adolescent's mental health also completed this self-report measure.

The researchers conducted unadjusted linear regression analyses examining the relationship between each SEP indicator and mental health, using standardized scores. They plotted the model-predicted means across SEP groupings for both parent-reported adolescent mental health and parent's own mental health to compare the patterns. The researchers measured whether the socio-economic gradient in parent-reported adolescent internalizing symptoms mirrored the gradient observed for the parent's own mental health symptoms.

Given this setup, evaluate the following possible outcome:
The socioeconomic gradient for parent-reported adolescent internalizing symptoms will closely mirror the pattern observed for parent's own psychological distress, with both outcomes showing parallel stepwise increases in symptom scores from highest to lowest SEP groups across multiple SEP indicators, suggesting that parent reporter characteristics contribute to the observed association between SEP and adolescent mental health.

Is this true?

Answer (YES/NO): YES